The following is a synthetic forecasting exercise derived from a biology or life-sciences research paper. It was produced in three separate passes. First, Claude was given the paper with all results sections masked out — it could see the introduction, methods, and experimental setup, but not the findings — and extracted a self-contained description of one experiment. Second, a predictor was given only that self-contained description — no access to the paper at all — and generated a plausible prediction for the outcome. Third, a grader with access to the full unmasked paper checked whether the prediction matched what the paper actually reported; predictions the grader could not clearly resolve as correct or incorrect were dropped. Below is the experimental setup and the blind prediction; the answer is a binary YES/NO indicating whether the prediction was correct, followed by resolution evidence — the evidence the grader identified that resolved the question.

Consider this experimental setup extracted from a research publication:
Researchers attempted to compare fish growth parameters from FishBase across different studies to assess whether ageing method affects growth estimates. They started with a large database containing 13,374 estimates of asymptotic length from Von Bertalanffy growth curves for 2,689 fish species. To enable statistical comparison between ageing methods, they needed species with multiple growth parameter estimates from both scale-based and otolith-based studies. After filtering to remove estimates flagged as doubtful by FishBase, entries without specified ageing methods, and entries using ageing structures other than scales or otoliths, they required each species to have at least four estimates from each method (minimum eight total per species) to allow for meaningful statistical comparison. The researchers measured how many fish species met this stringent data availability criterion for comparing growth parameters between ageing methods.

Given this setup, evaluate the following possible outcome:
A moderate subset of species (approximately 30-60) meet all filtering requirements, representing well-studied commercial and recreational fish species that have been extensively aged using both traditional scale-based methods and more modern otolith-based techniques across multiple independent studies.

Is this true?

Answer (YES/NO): NO